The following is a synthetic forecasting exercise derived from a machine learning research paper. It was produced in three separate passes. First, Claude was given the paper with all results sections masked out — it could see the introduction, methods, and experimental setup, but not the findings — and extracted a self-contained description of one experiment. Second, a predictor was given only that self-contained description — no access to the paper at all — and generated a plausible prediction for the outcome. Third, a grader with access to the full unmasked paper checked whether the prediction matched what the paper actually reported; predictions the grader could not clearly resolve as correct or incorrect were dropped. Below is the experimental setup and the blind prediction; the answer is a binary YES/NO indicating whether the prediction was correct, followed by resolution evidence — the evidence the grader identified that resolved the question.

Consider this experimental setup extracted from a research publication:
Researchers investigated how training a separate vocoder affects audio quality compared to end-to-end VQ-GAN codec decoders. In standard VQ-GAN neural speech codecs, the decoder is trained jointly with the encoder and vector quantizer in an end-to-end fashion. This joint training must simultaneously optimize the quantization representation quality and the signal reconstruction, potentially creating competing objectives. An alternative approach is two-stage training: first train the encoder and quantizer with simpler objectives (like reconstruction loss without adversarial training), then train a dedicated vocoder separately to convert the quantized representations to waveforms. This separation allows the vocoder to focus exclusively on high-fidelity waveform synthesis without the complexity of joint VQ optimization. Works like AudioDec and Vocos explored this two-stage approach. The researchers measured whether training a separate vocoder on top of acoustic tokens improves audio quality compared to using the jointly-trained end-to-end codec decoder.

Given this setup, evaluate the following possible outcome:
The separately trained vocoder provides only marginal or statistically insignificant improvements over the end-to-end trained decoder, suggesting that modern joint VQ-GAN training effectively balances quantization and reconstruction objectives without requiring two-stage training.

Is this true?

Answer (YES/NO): NO